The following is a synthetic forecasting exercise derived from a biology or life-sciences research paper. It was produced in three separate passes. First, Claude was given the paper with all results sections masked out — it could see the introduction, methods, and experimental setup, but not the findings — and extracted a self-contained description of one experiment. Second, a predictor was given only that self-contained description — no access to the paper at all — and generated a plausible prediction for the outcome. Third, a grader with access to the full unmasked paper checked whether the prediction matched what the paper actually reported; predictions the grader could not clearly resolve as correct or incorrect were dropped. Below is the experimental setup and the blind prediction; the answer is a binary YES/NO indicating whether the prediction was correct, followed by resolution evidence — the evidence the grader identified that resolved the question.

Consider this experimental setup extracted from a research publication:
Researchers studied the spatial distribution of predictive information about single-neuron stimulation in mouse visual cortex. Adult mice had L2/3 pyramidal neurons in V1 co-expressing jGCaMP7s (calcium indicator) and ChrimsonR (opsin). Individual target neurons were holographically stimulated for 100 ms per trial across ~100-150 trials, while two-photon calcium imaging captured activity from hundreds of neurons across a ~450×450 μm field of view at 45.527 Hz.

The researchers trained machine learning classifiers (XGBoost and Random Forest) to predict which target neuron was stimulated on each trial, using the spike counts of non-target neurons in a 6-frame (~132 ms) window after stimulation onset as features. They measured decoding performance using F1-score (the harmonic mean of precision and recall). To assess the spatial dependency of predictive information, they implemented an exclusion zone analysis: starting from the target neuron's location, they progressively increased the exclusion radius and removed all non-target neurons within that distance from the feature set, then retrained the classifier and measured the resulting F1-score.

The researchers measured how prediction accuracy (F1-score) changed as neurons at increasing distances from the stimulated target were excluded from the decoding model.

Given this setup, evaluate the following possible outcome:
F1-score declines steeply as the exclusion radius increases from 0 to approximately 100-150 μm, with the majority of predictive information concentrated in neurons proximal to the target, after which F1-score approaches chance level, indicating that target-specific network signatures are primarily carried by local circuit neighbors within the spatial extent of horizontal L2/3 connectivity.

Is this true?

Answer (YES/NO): NO